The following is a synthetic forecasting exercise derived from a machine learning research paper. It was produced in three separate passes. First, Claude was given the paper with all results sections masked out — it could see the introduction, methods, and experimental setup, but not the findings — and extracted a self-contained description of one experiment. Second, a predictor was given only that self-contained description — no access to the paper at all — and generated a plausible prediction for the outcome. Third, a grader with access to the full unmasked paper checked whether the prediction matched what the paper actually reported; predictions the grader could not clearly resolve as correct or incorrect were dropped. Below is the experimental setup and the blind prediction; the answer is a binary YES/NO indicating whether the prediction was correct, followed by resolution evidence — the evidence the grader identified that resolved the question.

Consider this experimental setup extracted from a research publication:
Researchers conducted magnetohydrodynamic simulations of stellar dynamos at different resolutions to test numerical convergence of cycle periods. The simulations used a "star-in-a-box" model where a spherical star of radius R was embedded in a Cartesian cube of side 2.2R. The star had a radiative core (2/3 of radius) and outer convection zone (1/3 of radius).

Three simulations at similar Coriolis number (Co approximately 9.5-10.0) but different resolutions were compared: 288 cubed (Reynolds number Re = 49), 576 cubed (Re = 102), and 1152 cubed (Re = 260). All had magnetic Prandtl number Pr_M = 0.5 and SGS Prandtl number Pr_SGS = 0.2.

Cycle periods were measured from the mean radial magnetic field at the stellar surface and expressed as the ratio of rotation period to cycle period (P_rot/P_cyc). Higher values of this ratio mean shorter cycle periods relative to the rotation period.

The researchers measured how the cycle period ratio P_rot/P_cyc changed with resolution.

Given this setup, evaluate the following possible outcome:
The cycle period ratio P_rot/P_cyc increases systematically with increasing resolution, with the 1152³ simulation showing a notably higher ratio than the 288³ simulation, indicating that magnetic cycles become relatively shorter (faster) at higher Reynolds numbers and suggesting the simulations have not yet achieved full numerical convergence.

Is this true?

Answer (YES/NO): NO